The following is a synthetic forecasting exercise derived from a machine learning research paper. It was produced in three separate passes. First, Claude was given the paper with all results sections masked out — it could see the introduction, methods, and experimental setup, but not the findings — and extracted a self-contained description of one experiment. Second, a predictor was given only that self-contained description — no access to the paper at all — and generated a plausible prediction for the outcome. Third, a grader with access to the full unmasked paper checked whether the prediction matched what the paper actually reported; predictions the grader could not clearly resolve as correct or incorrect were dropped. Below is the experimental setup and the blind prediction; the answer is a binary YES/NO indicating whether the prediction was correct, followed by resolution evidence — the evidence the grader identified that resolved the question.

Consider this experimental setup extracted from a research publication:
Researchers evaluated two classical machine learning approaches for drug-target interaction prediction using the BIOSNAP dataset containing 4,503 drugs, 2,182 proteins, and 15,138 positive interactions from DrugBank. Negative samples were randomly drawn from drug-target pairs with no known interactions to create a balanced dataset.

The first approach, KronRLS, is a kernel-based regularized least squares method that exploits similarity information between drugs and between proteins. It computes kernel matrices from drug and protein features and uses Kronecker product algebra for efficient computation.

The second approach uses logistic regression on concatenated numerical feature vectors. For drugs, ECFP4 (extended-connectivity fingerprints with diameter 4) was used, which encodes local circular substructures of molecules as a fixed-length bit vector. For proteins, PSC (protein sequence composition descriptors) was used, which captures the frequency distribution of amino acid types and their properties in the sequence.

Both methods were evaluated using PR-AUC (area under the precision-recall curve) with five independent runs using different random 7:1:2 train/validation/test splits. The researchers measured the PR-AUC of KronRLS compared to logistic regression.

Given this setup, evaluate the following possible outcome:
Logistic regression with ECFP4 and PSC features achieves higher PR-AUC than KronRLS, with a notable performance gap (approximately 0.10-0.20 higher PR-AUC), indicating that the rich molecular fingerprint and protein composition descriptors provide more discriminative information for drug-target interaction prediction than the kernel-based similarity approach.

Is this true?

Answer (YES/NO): NO